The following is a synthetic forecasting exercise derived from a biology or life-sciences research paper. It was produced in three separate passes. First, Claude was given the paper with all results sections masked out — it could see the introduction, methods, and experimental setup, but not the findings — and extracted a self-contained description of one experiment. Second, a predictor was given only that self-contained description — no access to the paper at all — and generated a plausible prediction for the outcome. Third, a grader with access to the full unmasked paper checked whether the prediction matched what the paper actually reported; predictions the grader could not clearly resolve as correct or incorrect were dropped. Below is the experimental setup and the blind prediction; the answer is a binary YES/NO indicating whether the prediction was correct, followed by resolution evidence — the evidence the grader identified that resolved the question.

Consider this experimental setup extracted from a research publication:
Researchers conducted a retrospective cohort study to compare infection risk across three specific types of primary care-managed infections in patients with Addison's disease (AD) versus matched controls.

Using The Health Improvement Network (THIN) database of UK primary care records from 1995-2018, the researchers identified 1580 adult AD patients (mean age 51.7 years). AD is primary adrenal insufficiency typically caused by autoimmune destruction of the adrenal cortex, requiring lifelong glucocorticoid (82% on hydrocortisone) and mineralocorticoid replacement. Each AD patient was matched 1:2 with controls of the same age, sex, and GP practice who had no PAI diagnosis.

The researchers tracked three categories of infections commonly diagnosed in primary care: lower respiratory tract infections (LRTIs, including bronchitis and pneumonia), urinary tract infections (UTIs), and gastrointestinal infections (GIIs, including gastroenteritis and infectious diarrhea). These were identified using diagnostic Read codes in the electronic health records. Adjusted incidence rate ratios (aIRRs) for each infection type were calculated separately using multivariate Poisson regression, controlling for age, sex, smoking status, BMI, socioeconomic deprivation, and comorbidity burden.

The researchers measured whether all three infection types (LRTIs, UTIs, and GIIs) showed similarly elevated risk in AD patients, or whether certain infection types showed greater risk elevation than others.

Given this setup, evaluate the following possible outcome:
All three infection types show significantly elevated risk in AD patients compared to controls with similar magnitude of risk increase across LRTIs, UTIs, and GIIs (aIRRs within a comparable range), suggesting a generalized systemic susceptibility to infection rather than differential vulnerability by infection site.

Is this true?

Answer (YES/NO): NO